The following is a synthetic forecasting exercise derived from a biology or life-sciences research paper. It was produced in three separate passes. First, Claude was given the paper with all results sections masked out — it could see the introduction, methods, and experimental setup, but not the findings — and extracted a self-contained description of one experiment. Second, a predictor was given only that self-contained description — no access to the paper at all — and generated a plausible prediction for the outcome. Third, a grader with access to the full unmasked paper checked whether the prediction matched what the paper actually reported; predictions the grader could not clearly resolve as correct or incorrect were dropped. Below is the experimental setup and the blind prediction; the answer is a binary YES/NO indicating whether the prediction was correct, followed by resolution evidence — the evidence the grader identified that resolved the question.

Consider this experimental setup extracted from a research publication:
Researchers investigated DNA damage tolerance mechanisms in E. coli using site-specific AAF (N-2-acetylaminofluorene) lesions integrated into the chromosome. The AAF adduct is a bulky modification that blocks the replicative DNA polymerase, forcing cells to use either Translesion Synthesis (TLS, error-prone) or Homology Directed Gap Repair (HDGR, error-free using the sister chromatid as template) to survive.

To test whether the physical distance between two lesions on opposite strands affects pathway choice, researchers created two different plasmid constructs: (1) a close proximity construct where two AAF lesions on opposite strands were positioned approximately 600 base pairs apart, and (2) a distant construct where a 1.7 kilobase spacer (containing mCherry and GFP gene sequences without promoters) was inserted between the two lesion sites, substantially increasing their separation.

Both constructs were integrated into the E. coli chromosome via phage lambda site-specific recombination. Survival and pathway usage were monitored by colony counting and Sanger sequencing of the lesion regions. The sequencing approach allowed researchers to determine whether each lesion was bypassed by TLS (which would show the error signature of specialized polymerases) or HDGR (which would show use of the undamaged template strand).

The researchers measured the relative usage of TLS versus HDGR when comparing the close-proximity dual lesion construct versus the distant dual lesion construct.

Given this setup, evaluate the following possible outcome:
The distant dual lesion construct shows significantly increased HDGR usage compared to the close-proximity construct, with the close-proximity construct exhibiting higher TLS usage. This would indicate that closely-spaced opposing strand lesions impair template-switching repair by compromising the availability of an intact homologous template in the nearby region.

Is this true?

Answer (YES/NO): NO